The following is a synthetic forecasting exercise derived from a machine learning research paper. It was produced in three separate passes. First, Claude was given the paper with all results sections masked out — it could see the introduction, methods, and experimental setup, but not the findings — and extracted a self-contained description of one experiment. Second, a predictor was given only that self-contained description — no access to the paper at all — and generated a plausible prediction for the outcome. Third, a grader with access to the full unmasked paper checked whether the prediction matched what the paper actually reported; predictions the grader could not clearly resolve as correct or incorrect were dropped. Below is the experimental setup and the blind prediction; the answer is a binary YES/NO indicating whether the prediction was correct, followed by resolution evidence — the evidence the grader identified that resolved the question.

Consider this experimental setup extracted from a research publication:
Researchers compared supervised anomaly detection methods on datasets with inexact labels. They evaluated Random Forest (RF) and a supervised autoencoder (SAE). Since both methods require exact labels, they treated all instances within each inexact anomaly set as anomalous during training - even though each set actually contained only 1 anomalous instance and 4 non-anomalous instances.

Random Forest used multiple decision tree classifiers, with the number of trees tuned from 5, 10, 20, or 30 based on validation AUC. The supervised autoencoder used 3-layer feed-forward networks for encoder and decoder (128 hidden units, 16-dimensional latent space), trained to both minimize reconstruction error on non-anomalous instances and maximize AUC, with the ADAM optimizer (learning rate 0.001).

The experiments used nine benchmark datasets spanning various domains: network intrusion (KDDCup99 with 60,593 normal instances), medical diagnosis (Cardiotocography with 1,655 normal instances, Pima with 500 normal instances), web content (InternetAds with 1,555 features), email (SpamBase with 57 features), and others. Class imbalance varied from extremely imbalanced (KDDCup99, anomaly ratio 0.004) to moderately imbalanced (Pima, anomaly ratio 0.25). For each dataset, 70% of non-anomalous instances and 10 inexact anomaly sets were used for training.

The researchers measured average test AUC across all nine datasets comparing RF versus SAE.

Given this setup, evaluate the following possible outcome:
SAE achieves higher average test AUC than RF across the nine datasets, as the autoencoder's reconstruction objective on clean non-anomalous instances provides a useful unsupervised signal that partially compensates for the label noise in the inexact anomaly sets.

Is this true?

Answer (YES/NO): YES